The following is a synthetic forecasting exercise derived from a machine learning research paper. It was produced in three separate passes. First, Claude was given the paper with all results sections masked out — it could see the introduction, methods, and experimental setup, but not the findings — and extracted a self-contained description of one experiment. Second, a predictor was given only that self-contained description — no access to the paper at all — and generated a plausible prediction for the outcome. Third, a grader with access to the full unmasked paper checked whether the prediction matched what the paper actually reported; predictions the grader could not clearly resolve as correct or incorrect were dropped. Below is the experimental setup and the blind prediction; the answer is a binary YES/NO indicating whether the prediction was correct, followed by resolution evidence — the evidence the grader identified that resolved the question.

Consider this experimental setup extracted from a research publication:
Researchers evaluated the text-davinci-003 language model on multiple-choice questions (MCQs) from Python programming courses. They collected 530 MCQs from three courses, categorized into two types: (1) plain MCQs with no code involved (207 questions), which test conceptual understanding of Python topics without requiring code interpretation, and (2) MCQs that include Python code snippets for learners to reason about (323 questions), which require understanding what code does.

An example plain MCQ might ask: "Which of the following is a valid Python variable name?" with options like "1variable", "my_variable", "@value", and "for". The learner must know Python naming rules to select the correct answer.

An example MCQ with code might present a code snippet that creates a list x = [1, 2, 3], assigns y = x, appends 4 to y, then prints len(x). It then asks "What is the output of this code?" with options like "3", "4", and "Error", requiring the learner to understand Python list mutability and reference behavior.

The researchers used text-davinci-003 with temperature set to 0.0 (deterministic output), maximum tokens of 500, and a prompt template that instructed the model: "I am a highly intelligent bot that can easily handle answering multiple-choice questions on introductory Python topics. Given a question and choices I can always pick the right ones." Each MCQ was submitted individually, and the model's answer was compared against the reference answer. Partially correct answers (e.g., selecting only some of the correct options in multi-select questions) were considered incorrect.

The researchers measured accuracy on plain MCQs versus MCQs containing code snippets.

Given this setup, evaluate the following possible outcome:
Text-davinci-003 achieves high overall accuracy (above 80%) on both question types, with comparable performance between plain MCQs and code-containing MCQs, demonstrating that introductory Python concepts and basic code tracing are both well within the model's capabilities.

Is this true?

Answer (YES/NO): NO